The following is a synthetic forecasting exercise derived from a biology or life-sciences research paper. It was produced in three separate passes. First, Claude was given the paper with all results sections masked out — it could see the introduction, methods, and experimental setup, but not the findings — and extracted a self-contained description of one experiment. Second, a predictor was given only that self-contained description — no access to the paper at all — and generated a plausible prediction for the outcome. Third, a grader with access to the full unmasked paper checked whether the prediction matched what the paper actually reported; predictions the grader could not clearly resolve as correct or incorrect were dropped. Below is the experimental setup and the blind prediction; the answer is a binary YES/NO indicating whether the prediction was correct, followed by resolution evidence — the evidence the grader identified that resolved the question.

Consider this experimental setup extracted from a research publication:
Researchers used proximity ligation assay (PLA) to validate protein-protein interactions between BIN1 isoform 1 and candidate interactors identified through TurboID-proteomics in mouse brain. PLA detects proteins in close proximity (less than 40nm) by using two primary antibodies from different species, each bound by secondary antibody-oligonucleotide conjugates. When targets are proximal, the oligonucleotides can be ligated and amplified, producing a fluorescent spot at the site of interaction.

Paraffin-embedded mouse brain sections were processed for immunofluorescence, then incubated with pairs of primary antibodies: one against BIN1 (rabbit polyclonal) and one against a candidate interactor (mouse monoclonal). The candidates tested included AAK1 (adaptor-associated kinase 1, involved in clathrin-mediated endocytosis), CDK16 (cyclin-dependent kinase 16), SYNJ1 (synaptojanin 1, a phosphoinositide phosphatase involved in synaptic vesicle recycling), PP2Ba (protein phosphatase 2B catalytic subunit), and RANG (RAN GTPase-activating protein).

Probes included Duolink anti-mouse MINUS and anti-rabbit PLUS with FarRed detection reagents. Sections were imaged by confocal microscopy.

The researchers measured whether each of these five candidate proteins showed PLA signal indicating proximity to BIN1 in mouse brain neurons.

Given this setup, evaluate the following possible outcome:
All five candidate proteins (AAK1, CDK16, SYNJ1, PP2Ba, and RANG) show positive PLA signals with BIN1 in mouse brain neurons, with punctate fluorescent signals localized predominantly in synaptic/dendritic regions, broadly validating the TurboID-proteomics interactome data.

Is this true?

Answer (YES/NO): NO